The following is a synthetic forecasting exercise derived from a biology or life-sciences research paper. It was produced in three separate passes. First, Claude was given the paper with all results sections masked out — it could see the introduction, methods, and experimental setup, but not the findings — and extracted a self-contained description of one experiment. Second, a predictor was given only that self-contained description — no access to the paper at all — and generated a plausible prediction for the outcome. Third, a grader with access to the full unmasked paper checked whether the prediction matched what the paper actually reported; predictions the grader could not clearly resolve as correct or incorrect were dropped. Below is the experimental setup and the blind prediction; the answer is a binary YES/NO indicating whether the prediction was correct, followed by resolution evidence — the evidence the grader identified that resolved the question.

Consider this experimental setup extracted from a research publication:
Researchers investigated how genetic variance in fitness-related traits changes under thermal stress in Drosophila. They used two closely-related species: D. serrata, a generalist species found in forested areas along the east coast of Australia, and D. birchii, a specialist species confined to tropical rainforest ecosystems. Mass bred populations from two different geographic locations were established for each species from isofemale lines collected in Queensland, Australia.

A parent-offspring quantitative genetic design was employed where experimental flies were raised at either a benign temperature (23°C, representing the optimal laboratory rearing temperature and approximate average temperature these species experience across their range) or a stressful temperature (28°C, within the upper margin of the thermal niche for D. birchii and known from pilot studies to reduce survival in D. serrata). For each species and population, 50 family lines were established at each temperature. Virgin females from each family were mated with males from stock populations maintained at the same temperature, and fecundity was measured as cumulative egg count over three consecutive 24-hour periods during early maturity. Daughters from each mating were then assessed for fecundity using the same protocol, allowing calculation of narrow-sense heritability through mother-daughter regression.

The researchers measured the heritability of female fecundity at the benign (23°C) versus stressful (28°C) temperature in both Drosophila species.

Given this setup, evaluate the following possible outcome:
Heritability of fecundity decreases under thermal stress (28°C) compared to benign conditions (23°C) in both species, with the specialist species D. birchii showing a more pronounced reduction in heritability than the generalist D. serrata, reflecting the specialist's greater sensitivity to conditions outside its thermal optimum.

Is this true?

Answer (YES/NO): NO